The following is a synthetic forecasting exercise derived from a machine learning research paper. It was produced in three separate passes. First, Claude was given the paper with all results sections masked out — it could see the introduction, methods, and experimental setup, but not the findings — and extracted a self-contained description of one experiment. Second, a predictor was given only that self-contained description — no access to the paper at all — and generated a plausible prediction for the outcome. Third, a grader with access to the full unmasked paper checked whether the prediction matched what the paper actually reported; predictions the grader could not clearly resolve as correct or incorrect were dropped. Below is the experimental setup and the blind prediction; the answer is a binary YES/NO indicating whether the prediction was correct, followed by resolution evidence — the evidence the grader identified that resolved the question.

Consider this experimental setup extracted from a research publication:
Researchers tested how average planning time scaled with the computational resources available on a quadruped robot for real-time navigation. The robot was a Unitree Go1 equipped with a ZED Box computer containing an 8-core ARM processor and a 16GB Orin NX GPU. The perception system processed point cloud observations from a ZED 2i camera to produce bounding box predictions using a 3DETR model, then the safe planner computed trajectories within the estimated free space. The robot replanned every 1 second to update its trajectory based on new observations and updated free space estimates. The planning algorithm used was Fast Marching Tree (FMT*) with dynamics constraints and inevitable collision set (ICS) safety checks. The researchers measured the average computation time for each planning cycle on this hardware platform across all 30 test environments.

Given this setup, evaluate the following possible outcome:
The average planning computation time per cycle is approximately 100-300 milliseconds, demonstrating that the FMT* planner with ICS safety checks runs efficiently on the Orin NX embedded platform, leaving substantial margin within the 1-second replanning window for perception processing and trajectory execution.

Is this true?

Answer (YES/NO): NO